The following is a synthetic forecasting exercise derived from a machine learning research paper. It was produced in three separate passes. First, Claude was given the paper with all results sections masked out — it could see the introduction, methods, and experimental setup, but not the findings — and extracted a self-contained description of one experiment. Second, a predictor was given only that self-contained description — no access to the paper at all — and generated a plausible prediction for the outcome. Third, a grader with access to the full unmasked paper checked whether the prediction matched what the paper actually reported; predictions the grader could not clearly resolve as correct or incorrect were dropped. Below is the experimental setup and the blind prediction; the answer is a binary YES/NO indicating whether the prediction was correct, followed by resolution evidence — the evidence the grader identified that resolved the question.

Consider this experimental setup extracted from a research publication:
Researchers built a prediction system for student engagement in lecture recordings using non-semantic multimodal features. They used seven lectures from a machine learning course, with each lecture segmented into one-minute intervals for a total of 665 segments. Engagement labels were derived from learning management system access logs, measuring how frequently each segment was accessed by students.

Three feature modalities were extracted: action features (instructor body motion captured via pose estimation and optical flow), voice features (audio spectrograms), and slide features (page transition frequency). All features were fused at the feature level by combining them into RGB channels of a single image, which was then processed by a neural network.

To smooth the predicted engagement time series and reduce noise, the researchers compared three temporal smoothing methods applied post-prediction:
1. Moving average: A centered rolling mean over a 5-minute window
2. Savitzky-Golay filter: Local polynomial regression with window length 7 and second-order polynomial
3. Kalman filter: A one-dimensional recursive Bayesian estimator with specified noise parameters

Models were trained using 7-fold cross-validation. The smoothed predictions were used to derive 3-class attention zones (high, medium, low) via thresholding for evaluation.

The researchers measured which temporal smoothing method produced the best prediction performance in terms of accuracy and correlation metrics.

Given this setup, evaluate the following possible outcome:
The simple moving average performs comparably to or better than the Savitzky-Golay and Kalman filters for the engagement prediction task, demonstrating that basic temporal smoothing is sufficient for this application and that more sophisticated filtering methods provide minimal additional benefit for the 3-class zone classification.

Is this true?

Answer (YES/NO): YES